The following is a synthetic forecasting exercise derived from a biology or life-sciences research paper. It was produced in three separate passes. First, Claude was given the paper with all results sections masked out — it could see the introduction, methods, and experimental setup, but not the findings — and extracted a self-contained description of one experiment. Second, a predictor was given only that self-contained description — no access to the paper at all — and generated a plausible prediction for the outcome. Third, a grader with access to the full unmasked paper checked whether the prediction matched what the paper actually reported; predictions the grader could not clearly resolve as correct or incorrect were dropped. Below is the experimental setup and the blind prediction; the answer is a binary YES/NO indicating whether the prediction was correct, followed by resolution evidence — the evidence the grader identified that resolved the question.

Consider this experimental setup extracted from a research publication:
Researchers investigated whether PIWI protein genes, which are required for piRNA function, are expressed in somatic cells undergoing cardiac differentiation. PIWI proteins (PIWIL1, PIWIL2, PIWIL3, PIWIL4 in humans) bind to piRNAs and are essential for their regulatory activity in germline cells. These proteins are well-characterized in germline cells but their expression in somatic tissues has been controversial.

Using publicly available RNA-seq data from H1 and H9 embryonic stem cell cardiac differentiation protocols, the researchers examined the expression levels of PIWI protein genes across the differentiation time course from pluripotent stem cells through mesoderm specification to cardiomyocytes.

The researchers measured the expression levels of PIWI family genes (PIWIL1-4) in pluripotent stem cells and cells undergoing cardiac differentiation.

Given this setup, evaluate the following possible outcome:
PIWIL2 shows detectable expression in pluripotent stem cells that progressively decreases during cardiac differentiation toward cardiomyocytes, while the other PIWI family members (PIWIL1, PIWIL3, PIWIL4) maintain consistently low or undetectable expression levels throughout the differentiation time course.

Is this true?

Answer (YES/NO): NO